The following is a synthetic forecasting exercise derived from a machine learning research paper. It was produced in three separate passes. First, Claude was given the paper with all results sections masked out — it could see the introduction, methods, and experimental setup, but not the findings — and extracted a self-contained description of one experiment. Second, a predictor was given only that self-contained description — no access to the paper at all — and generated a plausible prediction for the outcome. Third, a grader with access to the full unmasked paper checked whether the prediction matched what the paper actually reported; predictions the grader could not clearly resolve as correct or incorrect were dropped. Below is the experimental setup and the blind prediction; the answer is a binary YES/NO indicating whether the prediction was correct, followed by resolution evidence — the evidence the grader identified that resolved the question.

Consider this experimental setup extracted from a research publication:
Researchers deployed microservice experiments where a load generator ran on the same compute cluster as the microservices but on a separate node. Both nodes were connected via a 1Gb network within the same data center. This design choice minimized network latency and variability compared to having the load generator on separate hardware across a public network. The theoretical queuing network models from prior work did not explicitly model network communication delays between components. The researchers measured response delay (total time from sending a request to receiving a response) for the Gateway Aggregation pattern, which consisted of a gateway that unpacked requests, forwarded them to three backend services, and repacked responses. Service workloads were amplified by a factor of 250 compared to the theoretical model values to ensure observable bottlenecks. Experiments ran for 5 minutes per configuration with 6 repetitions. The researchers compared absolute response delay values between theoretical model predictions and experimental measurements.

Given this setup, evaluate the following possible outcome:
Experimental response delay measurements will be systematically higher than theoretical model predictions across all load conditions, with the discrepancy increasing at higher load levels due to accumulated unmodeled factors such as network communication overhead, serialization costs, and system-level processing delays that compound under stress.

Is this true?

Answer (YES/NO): NO